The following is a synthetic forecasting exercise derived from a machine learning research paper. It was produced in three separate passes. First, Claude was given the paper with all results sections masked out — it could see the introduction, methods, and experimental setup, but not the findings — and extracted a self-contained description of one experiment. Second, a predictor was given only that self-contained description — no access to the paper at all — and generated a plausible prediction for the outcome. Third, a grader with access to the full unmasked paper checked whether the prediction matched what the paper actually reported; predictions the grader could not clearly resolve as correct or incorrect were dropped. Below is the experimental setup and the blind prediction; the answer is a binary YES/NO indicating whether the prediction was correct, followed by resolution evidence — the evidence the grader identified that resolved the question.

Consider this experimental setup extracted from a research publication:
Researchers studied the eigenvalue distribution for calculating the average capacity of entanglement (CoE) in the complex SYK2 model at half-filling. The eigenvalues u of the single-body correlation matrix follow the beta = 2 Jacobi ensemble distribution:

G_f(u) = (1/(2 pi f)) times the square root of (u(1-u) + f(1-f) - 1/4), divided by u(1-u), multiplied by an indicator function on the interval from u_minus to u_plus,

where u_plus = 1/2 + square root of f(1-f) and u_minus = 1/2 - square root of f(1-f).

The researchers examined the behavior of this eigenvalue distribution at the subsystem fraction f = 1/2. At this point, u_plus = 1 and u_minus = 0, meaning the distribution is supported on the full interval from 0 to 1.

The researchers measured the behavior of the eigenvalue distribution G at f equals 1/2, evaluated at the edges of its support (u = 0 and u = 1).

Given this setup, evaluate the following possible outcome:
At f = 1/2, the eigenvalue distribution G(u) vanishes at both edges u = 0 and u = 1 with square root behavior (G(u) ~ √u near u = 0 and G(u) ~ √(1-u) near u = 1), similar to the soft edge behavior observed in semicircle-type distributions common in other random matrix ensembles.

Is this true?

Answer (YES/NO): NO